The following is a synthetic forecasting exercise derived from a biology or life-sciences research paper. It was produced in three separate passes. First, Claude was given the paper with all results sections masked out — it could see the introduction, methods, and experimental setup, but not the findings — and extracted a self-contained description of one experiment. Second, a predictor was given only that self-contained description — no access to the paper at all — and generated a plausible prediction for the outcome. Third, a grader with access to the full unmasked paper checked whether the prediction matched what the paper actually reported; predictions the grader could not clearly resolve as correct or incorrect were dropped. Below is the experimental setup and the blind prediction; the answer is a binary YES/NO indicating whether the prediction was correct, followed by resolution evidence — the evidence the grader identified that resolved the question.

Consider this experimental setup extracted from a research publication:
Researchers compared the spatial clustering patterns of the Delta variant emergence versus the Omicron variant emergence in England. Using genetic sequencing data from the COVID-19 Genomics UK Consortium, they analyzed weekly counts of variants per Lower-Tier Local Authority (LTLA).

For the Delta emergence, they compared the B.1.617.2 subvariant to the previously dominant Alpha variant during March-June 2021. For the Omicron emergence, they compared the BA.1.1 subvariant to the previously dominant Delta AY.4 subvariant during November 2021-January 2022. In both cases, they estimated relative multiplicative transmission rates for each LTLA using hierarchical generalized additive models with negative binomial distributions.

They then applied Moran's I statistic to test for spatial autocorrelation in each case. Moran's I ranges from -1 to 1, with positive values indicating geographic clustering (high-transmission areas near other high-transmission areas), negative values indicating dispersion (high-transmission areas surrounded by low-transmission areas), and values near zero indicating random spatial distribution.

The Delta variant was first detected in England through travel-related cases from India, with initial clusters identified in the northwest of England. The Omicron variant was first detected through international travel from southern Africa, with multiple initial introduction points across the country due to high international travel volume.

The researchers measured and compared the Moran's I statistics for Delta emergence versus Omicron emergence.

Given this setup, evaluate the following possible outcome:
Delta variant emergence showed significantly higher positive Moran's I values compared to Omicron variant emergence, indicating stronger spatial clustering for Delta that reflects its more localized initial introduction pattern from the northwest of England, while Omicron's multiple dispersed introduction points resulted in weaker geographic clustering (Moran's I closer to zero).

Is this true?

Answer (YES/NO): NO